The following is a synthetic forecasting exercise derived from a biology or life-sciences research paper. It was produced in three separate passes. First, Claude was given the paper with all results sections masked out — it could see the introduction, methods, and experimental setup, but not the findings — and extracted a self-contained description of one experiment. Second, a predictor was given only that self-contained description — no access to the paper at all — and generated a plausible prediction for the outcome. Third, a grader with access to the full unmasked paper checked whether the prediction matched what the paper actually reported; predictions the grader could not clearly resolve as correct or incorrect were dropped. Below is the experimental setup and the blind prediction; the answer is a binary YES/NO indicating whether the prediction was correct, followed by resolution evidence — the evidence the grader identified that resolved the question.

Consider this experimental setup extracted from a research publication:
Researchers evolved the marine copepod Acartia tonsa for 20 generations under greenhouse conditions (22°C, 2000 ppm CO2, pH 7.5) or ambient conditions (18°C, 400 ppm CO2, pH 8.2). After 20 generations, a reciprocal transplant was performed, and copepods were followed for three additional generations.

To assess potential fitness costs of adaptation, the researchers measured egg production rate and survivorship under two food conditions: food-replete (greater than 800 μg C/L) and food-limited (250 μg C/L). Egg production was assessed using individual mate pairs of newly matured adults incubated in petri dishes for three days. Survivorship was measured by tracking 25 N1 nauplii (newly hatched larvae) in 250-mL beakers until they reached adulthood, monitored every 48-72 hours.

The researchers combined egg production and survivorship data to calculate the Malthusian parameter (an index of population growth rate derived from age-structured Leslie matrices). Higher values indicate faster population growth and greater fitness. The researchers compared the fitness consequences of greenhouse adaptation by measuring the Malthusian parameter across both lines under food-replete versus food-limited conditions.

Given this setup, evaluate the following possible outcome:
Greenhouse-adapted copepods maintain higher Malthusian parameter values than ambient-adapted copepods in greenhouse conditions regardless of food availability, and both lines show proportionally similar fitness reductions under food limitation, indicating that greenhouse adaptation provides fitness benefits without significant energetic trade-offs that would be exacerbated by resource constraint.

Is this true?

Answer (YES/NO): NO